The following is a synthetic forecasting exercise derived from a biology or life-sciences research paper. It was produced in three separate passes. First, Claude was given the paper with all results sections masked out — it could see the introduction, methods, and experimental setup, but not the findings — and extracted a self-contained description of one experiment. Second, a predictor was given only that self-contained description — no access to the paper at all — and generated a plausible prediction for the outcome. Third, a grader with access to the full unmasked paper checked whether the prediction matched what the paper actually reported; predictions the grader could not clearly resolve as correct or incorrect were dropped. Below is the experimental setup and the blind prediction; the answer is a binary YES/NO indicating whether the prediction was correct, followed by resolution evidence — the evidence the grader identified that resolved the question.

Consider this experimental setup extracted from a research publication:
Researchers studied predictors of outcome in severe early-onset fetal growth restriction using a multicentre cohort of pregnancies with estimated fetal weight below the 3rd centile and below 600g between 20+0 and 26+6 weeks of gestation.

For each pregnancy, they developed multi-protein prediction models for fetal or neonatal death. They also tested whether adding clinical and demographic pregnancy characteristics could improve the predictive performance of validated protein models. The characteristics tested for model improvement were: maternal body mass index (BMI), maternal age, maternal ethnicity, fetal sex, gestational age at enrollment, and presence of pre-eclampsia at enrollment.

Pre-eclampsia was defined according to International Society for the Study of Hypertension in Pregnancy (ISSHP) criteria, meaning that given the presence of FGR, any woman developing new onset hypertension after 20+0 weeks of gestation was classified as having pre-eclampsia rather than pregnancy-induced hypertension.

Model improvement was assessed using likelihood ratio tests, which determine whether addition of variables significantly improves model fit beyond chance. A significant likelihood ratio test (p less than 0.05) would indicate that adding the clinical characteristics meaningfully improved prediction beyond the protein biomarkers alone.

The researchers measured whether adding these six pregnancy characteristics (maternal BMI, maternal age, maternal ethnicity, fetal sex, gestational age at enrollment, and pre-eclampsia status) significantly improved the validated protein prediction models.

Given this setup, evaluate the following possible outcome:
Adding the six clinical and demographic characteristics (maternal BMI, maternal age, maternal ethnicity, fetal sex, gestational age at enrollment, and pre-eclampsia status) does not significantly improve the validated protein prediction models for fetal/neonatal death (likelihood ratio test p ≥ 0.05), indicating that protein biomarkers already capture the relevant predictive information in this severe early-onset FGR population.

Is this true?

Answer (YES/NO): YES